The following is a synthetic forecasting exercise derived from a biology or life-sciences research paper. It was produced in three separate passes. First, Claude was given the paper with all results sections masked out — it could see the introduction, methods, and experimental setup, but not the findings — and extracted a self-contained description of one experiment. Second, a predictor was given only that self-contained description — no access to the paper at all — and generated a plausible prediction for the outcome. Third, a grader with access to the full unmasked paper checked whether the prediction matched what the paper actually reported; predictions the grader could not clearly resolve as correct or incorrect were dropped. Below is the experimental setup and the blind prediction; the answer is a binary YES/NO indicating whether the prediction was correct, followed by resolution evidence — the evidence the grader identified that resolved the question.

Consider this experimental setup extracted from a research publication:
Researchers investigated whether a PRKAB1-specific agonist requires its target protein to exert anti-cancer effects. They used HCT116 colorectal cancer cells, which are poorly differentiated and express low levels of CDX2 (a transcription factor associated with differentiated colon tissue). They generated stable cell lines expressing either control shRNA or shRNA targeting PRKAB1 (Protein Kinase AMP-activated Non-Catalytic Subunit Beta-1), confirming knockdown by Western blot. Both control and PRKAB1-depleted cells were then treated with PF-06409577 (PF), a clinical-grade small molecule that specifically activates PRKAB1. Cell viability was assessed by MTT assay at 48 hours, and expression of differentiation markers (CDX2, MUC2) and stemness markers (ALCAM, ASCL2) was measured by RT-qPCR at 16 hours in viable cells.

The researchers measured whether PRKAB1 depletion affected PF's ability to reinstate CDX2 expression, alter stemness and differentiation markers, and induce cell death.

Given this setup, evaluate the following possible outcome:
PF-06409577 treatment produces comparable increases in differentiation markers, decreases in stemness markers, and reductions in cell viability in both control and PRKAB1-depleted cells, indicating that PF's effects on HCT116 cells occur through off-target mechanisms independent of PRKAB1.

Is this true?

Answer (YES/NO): NO